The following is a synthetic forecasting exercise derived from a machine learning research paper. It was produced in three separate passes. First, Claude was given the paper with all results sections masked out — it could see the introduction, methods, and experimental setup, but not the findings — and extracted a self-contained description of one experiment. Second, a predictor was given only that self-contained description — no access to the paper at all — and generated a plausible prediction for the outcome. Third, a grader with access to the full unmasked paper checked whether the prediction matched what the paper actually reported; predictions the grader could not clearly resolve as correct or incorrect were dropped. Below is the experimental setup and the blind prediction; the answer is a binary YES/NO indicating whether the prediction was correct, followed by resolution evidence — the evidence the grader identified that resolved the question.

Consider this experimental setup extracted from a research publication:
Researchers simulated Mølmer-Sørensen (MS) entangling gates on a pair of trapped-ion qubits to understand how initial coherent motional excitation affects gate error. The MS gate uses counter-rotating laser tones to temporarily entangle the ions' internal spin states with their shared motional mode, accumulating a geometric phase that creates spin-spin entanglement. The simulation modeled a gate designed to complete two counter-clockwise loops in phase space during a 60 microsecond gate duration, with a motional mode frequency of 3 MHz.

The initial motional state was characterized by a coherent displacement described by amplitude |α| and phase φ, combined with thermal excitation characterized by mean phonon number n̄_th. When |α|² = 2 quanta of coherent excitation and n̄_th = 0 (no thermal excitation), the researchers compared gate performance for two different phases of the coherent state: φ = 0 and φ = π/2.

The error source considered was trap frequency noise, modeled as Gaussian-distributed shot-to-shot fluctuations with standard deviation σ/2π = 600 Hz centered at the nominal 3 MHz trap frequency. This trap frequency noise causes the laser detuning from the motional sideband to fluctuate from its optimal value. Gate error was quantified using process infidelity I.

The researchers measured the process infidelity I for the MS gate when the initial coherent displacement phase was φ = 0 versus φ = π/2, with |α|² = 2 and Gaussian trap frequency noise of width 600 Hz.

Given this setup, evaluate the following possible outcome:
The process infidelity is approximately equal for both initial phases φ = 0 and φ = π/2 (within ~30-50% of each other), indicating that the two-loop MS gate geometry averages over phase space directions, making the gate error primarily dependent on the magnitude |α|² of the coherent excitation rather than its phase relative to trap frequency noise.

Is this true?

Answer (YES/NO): NO